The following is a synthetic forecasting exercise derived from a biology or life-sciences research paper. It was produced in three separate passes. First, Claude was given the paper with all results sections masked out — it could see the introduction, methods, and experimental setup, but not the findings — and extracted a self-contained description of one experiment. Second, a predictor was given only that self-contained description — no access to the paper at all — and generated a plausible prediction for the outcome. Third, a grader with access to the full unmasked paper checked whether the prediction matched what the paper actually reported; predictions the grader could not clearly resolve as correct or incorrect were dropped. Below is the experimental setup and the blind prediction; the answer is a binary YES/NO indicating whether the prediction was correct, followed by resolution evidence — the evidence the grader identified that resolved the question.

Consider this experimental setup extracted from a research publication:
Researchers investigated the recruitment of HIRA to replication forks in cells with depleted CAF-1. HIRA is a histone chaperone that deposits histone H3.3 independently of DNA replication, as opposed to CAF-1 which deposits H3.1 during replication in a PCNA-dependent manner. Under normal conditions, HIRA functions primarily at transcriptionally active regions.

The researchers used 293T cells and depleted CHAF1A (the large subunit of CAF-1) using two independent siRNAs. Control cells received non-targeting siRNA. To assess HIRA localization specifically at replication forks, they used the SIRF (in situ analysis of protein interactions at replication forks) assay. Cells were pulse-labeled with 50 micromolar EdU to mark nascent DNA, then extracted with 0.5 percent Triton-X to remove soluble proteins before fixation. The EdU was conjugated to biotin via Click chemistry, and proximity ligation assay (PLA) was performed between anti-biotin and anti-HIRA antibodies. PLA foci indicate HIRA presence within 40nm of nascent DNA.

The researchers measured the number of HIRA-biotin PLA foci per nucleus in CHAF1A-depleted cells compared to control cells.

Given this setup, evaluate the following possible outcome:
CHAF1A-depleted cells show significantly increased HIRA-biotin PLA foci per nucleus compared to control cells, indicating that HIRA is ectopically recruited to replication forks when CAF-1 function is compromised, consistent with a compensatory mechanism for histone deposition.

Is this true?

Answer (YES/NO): NO